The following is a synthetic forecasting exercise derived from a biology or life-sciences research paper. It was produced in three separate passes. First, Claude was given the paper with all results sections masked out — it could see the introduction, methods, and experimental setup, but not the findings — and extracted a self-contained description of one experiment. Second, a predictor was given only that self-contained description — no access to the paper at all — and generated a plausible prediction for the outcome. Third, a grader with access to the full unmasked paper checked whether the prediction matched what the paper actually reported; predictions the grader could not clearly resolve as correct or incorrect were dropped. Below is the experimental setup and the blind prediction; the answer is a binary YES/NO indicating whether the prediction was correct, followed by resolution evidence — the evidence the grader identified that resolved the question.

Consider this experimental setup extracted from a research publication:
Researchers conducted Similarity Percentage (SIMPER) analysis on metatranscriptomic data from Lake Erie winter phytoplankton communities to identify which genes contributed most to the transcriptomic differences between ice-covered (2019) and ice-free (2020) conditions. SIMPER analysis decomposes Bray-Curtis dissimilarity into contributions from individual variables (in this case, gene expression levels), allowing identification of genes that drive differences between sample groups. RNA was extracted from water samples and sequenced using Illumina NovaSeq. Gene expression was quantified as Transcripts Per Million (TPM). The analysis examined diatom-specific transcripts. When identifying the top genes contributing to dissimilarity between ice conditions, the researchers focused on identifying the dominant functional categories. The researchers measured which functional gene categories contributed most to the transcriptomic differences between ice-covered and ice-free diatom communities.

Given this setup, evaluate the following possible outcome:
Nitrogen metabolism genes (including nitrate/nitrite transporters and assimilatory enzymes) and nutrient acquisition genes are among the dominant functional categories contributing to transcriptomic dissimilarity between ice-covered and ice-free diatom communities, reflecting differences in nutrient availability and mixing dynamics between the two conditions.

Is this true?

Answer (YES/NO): NO